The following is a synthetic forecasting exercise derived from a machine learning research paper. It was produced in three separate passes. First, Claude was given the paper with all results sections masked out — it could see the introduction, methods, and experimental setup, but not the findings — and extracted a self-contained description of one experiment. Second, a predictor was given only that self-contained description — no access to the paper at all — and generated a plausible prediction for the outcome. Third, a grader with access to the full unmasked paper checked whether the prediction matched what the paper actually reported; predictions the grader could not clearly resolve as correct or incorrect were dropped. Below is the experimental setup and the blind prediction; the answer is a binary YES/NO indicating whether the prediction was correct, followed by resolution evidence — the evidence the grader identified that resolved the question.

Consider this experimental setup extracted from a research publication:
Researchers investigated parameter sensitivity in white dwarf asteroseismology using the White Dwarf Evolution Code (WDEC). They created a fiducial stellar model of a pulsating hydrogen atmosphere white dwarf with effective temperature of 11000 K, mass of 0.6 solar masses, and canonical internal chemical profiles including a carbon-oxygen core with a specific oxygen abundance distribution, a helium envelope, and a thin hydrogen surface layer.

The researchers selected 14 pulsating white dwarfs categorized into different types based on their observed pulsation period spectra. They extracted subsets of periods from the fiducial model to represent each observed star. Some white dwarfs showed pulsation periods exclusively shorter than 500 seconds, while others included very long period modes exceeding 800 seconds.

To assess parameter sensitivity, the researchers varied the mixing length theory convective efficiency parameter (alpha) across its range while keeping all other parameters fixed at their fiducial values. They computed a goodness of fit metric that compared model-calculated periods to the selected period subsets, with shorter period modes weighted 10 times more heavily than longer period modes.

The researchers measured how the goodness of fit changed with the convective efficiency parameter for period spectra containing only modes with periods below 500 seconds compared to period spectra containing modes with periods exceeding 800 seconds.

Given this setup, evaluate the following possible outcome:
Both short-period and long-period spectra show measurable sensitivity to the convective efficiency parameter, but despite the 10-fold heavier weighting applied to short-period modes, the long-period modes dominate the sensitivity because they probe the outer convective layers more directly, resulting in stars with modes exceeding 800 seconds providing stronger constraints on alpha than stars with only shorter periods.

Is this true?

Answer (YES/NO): NO